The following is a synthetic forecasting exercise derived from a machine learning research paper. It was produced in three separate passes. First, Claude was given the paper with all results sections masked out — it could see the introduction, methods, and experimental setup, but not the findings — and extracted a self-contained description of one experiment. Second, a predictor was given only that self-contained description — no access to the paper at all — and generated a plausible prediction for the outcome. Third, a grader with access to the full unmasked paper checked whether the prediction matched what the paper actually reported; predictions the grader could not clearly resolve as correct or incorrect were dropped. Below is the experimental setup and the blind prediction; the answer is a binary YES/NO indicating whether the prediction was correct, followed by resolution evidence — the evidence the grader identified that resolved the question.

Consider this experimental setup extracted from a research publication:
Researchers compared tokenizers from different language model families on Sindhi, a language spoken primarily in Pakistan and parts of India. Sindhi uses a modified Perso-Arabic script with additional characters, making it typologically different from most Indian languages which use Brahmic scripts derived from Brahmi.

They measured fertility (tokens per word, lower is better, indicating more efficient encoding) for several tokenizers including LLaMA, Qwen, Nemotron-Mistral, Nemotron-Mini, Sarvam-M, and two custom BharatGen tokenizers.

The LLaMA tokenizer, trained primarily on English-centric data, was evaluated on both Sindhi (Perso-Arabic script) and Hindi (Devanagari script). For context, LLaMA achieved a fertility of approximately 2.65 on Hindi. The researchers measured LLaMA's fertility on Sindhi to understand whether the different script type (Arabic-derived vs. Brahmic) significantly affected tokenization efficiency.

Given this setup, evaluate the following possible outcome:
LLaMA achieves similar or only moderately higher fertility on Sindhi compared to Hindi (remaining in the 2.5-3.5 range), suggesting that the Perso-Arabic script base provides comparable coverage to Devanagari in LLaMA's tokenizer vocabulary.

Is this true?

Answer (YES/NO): YES